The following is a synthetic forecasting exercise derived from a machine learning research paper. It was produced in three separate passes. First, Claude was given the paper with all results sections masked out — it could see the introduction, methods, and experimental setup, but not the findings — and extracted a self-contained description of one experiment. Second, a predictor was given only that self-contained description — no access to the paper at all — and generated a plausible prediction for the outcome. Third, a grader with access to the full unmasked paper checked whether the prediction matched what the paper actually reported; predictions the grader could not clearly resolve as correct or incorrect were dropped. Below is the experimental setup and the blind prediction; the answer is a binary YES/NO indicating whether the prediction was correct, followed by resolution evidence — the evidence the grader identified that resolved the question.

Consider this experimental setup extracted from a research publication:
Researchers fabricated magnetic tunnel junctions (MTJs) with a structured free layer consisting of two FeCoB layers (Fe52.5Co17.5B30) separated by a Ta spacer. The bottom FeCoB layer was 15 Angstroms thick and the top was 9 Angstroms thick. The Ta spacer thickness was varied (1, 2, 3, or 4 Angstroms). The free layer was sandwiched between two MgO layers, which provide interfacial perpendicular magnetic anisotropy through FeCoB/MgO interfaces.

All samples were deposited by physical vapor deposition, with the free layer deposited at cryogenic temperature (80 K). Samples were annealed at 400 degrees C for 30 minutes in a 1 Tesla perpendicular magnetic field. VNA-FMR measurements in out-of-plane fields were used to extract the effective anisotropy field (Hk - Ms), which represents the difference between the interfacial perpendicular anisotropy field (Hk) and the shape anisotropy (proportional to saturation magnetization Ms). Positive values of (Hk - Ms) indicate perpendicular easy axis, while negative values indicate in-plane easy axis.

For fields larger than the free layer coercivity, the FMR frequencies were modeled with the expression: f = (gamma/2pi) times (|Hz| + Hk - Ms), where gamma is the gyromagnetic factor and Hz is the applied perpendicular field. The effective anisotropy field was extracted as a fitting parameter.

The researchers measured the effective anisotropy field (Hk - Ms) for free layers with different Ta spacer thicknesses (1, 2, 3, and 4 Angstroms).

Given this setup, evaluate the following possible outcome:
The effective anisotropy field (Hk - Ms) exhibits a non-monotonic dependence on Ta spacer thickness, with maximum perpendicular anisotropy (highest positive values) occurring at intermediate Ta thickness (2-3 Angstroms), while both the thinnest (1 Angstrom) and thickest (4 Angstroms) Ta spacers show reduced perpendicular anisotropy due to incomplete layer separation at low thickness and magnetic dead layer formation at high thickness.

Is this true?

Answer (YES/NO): NO